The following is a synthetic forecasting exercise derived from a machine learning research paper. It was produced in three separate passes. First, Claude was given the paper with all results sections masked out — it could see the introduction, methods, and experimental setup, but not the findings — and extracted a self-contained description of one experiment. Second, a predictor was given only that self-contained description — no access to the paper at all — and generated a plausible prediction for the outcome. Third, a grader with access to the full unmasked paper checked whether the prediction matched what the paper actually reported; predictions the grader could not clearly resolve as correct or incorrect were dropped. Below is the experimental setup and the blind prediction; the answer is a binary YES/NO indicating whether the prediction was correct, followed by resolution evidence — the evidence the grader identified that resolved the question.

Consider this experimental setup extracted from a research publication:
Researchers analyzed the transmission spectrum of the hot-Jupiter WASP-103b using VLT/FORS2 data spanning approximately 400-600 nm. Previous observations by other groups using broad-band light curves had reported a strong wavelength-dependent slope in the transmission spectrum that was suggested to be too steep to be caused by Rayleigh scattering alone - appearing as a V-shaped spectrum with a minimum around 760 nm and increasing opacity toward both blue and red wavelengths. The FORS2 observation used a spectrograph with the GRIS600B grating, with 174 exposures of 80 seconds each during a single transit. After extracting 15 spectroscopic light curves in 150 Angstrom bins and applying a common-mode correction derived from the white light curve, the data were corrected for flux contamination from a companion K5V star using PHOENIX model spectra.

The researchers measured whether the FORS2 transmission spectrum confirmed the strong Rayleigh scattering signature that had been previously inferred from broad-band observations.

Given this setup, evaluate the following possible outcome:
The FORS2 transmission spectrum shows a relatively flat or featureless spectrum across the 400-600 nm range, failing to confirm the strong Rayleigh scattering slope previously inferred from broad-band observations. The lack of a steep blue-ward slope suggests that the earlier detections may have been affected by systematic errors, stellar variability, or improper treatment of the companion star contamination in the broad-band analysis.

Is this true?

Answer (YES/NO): YES